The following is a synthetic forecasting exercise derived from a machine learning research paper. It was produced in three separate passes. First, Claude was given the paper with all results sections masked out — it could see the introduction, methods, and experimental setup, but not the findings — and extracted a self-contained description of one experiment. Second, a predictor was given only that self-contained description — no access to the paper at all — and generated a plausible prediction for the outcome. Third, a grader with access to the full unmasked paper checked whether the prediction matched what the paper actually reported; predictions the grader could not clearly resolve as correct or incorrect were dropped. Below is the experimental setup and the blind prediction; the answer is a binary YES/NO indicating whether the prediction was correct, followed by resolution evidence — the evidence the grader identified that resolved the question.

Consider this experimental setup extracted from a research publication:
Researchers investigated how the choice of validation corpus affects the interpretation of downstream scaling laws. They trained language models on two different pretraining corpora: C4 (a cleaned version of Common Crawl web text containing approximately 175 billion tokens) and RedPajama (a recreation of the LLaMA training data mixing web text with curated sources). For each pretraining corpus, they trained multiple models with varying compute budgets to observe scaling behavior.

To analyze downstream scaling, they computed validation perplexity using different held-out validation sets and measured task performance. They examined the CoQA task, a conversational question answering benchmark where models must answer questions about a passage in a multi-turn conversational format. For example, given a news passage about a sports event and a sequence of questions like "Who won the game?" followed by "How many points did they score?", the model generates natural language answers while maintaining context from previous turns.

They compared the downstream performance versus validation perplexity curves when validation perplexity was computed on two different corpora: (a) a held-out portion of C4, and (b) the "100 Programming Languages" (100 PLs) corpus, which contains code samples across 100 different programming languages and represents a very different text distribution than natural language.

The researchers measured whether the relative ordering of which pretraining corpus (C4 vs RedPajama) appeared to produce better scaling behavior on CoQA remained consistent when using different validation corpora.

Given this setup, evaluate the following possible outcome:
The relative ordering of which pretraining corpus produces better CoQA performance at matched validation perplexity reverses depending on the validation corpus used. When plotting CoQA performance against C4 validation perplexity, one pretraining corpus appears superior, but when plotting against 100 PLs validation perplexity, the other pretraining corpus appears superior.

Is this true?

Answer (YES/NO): YES